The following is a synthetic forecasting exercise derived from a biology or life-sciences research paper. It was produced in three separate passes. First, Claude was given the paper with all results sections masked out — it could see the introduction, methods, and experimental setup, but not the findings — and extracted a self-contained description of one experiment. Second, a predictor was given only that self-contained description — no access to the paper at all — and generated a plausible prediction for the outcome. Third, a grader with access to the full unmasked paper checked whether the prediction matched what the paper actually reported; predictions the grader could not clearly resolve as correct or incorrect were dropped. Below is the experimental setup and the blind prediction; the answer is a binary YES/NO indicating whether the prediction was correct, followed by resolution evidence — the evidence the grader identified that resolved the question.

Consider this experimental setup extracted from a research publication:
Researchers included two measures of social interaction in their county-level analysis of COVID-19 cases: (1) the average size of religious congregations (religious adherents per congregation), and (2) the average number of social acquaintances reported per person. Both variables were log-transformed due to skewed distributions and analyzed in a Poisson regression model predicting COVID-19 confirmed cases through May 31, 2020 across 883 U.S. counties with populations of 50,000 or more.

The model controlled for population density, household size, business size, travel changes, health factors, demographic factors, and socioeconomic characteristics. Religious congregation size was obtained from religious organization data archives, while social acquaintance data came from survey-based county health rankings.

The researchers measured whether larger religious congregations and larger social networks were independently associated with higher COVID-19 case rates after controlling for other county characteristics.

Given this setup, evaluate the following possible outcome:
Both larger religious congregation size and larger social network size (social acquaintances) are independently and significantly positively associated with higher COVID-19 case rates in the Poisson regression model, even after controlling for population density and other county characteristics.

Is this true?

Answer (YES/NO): YES